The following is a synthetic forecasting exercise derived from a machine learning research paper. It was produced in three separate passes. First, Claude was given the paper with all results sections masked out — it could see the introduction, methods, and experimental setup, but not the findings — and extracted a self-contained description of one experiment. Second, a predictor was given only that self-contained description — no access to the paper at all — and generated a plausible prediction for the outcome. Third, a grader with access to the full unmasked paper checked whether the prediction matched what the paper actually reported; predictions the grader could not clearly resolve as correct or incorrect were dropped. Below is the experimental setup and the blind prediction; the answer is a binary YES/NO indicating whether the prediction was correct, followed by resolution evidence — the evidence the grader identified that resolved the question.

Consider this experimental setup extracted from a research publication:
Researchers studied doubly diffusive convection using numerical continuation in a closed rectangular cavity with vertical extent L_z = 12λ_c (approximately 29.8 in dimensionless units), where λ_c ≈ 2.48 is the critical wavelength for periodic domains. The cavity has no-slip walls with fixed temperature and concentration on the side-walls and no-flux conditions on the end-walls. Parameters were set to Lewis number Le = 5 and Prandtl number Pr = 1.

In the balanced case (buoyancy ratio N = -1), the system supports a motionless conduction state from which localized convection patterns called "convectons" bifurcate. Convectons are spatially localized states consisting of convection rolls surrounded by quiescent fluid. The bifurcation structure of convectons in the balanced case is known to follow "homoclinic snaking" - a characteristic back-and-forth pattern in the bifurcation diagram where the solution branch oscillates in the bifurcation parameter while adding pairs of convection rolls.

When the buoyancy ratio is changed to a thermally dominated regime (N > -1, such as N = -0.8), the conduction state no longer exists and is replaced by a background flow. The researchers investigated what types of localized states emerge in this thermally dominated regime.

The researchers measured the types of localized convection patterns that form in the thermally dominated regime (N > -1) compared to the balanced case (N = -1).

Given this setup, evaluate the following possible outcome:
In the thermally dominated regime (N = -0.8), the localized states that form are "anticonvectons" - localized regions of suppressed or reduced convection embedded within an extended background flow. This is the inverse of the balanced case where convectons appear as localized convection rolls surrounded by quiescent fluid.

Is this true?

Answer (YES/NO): NO